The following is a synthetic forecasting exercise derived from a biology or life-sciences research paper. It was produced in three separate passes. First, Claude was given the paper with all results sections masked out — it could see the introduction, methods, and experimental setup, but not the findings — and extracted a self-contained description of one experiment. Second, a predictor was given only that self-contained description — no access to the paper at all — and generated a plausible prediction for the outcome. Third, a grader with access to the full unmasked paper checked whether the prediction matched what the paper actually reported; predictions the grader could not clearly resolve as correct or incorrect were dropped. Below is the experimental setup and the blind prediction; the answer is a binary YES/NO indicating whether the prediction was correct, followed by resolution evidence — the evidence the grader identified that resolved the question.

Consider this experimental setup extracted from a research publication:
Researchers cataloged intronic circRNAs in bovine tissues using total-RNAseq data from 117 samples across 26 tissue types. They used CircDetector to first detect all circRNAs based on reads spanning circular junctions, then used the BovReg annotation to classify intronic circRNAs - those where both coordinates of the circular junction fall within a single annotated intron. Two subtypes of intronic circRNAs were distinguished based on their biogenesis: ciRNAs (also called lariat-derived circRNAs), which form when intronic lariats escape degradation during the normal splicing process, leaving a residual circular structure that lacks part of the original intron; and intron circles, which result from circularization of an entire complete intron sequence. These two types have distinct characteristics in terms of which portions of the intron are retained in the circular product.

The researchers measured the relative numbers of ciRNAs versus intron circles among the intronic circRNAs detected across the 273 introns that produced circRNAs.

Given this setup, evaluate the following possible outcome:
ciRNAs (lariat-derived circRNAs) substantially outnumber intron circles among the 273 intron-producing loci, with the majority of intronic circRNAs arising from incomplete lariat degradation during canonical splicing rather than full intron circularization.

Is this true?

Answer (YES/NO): NO